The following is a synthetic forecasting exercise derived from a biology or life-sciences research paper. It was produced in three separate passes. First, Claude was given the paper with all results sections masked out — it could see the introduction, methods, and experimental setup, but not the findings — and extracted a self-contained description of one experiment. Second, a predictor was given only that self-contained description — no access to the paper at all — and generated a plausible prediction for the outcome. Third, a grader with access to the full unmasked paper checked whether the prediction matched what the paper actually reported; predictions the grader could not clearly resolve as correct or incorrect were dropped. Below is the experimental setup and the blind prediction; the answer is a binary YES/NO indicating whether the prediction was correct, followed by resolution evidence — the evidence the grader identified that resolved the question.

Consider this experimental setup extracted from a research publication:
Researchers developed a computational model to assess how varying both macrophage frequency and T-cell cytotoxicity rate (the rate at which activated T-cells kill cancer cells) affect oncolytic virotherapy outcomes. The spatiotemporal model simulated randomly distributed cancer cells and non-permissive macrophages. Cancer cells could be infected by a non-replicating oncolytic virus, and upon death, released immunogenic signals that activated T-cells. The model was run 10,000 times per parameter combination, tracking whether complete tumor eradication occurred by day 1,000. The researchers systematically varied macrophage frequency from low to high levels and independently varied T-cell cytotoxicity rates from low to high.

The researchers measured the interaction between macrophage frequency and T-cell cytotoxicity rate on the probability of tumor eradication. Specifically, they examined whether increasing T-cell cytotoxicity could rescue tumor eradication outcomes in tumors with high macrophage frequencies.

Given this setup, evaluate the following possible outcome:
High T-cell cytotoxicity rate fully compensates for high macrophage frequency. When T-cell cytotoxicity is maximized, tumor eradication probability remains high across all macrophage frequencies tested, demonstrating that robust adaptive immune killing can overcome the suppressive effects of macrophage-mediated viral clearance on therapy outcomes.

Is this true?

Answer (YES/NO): NO